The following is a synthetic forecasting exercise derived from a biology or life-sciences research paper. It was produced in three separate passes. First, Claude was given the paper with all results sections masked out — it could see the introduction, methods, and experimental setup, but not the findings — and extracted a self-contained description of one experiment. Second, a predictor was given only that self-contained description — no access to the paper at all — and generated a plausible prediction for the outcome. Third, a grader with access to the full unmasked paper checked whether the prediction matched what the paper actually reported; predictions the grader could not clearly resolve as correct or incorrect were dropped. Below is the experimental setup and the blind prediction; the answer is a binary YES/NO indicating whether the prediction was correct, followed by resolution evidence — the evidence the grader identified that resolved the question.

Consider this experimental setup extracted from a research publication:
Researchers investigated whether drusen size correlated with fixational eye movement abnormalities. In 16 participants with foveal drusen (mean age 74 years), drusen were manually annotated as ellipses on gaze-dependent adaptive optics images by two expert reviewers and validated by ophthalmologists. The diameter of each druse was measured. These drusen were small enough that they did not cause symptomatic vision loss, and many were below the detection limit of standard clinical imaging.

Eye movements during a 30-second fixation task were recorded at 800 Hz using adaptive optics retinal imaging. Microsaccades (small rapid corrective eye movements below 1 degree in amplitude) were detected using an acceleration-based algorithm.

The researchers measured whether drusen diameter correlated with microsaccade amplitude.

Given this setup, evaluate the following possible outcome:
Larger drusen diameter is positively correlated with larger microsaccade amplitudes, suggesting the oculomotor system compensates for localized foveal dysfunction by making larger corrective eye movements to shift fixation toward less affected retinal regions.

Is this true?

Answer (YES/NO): NO